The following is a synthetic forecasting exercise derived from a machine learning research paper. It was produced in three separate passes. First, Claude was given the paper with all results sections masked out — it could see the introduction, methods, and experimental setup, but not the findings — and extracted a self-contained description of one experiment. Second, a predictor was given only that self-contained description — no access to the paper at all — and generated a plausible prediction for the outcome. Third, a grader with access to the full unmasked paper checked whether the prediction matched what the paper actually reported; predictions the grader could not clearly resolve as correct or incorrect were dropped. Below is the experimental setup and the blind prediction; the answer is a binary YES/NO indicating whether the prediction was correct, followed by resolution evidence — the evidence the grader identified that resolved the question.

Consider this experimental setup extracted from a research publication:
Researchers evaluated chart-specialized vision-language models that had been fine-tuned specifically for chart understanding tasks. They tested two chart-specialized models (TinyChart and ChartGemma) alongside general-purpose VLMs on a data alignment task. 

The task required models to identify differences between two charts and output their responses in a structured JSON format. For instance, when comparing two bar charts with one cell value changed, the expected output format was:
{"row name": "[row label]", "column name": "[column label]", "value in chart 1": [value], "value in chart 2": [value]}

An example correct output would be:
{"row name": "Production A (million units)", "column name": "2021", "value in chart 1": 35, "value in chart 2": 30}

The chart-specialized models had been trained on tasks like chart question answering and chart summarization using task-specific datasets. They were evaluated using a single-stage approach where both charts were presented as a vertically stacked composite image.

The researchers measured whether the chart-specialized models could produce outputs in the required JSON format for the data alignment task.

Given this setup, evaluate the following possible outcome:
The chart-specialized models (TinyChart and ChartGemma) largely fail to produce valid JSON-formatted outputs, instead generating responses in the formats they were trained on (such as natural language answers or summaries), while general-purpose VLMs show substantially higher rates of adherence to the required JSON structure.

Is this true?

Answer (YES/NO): NO